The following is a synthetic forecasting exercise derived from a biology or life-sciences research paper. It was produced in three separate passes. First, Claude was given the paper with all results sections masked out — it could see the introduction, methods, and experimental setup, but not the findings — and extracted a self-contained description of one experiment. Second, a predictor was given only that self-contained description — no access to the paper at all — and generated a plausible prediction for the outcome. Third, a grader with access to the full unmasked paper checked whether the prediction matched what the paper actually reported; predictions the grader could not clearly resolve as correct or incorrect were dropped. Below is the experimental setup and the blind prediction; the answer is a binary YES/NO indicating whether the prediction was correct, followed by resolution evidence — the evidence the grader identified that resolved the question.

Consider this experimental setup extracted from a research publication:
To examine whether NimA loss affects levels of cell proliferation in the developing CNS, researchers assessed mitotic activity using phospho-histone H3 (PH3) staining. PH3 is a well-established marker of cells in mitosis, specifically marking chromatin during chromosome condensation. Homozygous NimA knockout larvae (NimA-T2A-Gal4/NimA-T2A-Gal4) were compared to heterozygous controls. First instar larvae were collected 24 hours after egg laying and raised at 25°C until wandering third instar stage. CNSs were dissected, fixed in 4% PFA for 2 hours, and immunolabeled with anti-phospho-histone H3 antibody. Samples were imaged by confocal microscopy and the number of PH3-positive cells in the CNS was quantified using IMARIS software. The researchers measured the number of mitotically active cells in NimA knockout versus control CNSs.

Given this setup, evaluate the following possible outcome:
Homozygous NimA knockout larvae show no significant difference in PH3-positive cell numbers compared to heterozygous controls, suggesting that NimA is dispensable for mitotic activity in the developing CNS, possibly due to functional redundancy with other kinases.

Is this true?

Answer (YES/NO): NO